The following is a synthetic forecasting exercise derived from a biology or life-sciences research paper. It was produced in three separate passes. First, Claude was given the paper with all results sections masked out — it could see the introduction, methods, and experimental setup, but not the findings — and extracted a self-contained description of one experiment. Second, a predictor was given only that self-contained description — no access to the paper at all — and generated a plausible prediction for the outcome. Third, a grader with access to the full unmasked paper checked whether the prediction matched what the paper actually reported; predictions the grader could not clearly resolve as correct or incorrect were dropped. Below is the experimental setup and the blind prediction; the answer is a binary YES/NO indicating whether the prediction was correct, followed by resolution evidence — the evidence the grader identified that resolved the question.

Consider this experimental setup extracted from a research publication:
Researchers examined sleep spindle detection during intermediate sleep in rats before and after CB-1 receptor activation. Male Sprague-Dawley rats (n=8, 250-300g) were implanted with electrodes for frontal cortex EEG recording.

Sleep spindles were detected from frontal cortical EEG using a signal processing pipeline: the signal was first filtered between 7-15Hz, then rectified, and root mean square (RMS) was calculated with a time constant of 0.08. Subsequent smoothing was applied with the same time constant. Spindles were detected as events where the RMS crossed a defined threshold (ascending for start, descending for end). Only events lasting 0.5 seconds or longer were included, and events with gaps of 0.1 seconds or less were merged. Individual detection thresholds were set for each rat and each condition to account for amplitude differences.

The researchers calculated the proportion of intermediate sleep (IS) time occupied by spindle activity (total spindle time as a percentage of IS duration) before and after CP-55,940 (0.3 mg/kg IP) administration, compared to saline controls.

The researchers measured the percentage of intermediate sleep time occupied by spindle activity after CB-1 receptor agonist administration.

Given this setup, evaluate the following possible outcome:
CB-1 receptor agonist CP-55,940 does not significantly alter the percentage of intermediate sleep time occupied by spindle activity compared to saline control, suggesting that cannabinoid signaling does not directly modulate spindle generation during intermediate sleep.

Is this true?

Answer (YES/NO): YES